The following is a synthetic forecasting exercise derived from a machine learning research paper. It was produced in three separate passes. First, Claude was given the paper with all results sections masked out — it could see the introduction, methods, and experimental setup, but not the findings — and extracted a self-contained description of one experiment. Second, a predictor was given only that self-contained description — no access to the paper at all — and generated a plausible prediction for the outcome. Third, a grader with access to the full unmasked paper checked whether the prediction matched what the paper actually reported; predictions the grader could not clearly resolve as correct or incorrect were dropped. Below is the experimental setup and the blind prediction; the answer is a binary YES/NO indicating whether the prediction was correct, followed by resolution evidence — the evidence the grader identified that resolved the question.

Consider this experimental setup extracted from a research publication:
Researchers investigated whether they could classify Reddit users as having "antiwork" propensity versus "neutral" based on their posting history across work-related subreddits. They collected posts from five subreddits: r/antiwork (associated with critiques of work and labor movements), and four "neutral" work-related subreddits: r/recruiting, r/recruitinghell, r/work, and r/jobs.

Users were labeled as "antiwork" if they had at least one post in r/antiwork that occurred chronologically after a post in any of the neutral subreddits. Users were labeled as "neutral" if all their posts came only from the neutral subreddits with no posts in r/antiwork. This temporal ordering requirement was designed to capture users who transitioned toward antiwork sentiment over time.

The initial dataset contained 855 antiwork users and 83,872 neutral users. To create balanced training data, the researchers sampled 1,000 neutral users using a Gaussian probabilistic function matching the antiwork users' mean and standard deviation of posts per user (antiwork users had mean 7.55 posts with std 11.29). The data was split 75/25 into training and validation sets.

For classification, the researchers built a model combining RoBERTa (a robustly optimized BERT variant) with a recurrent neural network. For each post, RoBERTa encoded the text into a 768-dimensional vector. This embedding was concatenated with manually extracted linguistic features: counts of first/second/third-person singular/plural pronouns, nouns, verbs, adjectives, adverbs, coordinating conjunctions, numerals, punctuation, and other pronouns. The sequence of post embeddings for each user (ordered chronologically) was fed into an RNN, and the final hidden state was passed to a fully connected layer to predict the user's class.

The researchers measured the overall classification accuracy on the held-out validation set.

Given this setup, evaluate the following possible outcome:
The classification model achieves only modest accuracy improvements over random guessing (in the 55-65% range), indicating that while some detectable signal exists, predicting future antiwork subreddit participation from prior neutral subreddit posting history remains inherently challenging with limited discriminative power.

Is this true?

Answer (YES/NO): NO